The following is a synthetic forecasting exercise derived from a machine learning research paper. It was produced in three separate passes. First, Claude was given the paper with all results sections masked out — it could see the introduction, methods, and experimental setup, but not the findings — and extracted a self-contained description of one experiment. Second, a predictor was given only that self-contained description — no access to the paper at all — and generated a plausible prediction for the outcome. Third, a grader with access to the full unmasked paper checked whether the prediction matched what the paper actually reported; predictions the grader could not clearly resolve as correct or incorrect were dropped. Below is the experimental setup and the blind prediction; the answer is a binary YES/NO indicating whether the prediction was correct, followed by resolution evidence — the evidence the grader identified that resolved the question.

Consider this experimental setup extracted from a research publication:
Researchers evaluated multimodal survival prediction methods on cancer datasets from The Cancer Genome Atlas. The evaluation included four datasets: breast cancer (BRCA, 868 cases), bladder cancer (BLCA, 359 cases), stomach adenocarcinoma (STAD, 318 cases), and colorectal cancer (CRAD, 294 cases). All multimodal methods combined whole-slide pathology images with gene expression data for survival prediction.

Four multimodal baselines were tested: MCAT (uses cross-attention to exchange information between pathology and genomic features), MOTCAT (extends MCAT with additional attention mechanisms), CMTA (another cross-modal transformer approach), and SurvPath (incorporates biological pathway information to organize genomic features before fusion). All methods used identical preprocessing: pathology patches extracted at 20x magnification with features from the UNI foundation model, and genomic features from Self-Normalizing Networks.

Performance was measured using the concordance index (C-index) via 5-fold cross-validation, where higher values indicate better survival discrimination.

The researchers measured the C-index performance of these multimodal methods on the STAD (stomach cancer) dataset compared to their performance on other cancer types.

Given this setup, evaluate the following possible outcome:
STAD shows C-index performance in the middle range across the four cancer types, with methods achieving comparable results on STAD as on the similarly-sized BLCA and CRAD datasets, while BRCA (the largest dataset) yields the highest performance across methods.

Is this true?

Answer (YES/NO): NO